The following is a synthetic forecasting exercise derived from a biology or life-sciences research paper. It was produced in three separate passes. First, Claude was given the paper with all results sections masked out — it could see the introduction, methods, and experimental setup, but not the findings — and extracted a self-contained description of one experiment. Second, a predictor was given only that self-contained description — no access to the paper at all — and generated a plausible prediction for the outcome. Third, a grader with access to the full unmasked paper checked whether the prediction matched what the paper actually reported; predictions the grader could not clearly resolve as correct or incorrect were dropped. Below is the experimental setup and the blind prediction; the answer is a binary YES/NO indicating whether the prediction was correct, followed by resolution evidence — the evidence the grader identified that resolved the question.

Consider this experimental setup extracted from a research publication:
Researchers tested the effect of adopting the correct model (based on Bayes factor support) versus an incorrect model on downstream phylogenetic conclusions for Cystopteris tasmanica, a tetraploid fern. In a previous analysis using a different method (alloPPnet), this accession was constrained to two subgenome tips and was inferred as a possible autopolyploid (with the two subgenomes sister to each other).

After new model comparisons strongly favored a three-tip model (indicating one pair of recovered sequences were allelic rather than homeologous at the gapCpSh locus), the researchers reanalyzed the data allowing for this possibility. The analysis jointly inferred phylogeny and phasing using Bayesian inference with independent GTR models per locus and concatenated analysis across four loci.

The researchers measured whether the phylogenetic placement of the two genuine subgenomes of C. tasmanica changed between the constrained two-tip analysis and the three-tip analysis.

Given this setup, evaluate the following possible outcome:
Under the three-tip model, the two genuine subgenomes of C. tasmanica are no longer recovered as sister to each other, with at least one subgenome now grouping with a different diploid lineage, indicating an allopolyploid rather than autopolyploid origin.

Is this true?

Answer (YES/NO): YES